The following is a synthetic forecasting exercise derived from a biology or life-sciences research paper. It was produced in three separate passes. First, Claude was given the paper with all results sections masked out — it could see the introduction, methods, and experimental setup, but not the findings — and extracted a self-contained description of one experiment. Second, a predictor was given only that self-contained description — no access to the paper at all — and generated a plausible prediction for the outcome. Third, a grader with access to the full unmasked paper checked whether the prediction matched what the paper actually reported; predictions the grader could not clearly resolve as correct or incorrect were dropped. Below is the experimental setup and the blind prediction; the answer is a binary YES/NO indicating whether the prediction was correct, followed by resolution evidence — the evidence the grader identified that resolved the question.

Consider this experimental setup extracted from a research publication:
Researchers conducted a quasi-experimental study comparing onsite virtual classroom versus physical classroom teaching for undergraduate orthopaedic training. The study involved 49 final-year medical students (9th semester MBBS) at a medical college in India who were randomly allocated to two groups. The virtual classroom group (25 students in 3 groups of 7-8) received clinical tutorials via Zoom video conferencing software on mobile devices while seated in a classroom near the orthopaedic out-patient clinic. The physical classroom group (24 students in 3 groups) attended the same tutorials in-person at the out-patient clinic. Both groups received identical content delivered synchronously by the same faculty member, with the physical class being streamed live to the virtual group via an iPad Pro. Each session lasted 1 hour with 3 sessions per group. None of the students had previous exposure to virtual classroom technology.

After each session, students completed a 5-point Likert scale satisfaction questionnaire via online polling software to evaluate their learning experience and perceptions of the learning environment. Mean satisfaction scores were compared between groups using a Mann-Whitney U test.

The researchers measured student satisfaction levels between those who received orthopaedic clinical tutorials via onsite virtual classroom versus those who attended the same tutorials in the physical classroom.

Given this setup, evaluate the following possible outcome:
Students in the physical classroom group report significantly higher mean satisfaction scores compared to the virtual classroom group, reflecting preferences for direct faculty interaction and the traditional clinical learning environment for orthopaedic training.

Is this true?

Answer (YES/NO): YES